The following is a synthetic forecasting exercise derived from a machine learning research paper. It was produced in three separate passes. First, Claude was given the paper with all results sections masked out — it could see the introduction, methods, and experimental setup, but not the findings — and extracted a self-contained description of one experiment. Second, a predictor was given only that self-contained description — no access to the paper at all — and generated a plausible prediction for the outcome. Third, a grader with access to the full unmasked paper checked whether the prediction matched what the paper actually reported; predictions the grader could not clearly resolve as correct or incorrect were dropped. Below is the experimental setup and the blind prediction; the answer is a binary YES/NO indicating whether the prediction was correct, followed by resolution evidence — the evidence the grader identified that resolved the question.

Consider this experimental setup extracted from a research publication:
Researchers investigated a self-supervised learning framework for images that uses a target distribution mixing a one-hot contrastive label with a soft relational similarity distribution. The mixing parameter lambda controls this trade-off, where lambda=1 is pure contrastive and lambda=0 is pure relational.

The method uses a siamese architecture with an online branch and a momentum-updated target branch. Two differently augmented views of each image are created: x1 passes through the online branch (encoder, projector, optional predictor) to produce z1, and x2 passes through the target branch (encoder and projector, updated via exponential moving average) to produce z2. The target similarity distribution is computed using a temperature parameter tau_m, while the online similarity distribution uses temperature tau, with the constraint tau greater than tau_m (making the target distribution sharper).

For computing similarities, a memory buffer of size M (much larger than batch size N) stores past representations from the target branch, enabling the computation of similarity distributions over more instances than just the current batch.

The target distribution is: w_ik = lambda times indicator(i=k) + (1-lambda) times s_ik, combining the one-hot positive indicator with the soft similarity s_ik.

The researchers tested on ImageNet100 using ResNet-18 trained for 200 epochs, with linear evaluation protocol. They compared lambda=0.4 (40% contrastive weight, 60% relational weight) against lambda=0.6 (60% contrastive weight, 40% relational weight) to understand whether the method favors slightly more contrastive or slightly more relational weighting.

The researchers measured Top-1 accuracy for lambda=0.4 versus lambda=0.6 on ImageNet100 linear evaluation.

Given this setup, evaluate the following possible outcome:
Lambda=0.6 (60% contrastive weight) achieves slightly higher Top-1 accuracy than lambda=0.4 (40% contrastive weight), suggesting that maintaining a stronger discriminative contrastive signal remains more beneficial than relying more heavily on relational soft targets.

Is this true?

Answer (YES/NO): NO